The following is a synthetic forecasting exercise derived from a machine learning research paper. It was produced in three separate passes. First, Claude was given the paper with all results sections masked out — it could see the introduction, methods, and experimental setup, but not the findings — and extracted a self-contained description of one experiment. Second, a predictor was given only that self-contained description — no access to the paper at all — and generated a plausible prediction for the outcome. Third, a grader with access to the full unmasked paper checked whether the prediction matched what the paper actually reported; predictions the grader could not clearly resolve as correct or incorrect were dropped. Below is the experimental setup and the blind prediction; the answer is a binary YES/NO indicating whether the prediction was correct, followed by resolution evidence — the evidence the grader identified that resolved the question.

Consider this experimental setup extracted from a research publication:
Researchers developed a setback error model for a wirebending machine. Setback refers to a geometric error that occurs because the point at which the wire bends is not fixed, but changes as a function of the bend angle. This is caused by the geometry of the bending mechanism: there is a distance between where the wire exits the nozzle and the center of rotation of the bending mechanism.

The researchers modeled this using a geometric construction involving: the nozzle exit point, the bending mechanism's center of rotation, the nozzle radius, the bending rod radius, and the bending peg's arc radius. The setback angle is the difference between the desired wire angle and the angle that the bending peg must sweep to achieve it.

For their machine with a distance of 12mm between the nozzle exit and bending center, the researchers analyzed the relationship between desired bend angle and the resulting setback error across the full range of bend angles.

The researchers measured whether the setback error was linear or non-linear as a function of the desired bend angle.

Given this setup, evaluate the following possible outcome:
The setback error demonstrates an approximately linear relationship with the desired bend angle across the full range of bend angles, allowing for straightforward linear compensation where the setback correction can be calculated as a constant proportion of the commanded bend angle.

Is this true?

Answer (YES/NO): NO